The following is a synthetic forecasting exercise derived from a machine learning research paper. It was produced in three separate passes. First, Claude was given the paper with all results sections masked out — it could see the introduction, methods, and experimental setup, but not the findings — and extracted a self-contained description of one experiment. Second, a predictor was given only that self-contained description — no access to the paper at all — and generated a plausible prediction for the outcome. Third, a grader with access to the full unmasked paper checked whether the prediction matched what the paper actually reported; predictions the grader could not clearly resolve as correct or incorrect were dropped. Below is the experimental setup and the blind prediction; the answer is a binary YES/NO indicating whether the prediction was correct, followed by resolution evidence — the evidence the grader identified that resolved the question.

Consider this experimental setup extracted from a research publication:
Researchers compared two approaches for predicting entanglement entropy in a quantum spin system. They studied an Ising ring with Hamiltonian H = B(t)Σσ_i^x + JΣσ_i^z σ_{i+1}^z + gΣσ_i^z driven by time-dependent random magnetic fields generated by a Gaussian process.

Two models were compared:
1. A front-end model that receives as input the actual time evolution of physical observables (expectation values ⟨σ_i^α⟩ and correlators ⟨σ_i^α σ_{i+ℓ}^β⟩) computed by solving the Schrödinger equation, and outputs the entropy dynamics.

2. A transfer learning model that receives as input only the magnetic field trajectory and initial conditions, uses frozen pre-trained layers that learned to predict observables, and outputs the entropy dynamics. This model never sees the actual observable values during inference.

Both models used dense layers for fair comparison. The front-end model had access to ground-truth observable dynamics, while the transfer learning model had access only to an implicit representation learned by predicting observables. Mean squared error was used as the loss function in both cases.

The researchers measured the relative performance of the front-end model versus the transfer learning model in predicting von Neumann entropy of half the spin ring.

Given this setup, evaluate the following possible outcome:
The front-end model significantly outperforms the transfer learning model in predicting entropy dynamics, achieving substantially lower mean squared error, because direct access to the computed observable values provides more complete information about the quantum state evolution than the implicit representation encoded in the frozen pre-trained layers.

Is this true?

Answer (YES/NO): NO